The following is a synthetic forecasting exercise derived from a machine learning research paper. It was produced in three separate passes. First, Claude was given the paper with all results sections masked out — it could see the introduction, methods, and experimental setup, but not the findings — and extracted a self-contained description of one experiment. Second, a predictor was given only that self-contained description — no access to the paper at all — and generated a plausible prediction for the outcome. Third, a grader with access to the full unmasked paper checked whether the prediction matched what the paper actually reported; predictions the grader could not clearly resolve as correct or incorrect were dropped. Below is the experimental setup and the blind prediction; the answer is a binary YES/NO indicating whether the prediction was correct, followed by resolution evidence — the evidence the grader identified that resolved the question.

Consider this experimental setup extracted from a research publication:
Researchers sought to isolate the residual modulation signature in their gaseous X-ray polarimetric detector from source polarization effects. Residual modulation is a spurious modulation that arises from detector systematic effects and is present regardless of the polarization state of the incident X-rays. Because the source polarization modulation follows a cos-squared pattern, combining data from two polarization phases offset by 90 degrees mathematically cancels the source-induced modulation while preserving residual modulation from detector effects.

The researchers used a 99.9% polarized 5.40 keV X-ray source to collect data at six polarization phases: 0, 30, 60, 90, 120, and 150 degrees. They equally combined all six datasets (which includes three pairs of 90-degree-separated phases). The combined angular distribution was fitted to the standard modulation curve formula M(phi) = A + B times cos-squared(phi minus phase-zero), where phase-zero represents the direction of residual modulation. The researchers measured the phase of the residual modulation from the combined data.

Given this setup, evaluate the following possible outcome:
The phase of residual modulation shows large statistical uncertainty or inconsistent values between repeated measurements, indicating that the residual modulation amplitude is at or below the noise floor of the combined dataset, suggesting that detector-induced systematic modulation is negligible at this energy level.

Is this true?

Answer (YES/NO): NO